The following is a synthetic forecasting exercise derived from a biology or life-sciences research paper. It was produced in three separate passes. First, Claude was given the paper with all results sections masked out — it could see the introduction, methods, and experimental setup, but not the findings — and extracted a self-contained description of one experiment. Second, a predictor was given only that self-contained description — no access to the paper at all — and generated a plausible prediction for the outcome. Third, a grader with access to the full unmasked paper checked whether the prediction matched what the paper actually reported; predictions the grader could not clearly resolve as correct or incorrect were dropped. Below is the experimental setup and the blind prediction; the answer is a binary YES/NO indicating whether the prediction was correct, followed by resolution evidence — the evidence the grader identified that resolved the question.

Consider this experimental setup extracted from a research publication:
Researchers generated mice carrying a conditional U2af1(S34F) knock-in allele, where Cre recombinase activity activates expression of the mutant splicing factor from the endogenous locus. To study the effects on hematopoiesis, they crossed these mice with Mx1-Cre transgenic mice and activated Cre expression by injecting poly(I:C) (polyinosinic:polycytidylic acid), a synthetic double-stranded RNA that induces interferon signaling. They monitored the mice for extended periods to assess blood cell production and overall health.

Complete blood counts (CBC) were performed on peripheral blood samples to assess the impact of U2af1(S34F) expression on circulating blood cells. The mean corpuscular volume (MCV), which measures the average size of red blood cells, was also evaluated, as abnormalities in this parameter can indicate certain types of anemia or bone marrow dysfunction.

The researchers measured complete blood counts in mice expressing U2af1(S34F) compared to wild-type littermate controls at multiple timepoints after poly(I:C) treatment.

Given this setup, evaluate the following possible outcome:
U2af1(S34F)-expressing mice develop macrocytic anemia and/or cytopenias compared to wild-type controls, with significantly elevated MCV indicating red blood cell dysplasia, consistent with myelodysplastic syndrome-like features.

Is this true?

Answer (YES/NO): YES